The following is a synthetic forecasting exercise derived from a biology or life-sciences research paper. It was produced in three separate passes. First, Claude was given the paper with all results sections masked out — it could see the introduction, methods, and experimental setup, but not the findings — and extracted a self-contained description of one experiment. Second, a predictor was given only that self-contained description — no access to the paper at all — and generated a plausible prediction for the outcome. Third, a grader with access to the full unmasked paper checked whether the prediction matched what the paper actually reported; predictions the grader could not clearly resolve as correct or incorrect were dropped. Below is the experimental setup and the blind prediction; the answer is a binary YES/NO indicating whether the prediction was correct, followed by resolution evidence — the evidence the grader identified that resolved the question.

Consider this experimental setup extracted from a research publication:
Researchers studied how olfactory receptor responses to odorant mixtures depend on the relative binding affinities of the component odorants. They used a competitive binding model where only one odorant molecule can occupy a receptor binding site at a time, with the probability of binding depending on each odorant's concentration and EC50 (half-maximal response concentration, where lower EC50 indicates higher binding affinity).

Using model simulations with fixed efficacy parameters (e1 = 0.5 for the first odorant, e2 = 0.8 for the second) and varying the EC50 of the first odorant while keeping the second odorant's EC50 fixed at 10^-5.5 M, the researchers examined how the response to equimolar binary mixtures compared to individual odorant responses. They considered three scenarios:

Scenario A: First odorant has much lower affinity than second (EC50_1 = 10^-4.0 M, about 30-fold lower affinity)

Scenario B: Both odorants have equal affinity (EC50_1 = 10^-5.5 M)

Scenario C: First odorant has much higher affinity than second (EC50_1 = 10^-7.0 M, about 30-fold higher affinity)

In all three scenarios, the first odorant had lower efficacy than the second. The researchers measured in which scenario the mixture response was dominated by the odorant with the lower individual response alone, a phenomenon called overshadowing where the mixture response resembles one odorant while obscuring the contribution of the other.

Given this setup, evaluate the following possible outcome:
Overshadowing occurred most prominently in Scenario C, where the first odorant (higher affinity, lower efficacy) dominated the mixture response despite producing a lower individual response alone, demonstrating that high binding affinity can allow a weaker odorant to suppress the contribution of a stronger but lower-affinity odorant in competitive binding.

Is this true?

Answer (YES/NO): YES